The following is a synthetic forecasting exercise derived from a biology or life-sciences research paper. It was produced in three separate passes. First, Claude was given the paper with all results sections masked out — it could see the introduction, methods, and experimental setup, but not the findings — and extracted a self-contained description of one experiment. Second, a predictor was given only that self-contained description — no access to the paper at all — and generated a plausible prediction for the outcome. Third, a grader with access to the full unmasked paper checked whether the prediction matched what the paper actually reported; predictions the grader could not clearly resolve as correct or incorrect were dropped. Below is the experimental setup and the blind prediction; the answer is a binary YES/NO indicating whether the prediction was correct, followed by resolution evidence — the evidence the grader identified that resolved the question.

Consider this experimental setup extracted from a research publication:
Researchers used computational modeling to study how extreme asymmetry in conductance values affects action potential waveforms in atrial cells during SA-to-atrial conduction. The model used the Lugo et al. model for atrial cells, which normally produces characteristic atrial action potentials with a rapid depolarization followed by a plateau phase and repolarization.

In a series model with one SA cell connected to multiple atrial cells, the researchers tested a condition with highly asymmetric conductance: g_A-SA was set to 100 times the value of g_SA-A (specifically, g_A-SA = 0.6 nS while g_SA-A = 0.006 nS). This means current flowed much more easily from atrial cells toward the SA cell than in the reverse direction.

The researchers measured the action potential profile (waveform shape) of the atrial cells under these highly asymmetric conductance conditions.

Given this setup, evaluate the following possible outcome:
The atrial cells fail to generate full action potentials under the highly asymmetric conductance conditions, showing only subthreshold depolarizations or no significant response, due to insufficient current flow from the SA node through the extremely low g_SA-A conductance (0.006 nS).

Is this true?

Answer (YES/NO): NO